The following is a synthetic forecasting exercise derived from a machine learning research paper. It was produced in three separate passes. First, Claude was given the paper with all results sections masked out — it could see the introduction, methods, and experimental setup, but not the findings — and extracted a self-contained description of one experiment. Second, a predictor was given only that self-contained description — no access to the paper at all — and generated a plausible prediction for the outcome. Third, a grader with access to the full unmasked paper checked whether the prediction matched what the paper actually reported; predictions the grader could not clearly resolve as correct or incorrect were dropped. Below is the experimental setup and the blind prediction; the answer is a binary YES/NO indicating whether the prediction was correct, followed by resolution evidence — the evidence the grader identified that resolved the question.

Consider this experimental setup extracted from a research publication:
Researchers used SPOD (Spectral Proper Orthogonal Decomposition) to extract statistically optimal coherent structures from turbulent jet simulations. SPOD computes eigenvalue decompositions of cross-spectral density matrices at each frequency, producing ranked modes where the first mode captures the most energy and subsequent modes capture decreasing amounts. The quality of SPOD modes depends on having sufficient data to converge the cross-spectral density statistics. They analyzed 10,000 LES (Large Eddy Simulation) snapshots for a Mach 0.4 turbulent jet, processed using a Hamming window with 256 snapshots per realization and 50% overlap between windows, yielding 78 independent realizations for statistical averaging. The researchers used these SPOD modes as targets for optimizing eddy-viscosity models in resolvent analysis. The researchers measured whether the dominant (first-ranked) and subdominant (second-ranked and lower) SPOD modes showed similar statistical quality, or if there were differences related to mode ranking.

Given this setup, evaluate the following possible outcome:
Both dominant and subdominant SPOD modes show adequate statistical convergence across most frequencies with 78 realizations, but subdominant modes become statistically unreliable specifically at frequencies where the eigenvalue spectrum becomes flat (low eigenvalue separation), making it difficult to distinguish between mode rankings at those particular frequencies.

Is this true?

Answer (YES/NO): YES